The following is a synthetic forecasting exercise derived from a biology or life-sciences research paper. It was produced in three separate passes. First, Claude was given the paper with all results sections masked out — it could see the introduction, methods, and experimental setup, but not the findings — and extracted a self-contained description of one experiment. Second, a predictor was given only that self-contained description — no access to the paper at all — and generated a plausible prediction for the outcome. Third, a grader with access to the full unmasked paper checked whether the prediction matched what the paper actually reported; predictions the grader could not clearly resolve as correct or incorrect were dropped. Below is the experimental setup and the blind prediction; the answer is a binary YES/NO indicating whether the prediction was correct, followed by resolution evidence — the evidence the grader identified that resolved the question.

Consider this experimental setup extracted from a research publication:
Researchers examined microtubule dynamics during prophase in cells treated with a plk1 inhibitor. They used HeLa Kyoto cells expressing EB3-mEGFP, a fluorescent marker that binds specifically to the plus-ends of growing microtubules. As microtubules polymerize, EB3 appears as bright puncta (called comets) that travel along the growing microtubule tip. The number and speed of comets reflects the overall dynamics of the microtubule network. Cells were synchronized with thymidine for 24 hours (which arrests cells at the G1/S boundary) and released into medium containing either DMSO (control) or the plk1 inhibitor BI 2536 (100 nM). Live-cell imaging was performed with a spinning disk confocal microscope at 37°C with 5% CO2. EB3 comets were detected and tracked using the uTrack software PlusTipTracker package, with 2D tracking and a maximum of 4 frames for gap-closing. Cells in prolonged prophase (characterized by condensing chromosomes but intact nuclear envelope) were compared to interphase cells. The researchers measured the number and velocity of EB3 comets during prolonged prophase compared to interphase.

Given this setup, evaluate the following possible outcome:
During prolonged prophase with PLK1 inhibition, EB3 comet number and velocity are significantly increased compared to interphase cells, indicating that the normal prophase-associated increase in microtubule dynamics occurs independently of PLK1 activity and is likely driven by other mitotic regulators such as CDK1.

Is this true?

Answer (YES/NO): YES